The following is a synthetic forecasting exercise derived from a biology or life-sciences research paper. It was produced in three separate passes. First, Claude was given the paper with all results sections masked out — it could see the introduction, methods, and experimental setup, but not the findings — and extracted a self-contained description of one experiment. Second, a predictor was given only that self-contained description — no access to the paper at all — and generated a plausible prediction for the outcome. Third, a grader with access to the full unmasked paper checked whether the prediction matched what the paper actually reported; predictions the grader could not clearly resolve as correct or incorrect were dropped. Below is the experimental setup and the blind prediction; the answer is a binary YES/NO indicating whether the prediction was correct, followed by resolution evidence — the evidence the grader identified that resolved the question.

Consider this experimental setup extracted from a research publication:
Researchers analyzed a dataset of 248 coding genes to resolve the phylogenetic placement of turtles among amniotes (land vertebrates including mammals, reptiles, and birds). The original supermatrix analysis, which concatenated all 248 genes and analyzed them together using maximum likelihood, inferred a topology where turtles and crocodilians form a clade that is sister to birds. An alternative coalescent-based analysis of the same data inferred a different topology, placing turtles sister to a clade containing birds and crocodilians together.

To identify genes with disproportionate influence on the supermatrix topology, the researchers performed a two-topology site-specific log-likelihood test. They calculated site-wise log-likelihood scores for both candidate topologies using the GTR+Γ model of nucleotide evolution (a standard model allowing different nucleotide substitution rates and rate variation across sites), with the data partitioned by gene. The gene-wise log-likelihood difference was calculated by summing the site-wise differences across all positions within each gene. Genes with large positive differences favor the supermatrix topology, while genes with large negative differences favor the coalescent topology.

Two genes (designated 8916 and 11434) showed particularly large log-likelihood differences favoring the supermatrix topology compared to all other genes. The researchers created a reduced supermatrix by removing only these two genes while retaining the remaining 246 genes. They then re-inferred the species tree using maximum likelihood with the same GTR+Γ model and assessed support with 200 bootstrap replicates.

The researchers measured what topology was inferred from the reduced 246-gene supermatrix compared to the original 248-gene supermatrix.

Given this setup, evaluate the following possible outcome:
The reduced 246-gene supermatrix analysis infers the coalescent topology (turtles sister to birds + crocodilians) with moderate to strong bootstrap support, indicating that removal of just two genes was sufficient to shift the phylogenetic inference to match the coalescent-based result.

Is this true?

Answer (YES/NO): NO